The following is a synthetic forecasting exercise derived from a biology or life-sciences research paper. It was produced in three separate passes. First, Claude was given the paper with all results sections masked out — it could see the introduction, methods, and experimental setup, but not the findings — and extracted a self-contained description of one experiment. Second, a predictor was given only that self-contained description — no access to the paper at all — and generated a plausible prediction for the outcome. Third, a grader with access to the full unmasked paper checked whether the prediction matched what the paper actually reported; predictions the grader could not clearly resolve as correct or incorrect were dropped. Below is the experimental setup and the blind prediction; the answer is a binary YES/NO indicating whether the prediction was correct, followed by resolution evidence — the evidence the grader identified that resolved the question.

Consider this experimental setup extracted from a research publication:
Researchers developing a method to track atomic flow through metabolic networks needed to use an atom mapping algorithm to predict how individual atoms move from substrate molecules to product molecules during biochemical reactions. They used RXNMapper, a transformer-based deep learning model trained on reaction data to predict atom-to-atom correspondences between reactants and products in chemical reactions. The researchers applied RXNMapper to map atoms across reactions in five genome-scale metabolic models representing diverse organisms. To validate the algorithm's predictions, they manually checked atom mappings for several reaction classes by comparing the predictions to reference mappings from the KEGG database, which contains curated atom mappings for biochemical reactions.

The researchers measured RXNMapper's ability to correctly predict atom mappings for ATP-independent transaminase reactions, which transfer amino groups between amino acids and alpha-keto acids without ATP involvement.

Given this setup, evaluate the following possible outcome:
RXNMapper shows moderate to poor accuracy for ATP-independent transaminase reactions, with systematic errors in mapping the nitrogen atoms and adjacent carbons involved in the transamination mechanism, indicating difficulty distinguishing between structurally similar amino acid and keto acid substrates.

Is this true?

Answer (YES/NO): NO